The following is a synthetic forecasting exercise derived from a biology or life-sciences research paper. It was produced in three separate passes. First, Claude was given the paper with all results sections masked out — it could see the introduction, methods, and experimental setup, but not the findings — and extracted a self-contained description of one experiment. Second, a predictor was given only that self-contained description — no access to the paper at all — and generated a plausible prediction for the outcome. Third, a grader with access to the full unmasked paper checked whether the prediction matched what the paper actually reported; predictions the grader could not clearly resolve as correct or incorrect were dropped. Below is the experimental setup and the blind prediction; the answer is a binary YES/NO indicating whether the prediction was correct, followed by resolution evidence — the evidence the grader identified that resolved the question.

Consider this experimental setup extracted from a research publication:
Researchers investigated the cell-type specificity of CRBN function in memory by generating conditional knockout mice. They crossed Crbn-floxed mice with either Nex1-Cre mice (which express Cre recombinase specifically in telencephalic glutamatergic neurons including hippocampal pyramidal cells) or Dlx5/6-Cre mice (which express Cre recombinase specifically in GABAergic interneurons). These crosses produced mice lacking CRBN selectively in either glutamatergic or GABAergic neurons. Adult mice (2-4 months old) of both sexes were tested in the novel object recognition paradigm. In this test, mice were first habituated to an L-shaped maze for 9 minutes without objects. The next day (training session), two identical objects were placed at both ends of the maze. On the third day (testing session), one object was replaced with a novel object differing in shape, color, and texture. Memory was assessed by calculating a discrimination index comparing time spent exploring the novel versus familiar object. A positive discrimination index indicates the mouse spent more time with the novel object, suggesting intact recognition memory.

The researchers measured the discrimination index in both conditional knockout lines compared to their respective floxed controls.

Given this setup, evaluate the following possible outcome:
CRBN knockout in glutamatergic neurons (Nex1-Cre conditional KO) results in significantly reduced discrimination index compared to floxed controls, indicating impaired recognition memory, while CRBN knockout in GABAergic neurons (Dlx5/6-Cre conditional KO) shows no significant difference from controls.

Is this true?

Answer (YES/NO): YES